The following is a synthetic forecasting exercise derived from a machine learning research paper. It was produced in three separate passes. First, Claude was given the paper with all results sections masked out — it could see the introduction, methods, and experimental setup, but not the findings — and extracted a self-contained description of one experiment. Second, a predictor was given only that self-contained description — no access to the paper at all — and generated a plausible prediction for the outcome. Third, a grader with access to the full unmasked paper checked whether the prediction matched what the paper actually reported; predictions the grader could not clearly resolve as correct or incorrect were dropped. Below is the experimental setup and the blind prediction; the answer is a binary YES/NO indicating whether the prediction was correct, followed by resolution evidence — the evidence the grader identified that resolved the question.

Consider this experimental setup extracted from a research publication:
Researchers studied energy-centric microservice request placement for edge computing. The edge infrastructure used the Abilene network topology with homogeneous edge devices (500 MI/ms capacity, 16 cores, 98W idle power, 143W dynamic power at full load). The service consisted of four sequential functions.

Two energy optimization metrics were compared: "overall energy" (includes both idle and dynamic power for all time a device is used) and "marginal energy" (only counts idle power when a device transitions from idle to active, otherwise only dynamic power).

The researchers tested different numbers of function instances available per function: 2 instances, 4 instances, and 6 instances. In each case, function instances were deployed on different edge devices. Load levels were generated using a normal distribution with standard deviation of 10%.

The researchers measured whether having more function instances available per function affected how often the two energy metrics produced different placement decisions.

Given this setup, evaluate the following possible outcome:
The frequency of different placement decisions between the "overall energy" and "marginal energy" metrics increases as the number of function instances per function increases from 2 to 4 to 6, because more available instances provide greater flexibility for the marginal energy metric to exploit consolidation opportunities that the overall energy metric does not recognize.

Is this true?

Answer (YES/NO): YES